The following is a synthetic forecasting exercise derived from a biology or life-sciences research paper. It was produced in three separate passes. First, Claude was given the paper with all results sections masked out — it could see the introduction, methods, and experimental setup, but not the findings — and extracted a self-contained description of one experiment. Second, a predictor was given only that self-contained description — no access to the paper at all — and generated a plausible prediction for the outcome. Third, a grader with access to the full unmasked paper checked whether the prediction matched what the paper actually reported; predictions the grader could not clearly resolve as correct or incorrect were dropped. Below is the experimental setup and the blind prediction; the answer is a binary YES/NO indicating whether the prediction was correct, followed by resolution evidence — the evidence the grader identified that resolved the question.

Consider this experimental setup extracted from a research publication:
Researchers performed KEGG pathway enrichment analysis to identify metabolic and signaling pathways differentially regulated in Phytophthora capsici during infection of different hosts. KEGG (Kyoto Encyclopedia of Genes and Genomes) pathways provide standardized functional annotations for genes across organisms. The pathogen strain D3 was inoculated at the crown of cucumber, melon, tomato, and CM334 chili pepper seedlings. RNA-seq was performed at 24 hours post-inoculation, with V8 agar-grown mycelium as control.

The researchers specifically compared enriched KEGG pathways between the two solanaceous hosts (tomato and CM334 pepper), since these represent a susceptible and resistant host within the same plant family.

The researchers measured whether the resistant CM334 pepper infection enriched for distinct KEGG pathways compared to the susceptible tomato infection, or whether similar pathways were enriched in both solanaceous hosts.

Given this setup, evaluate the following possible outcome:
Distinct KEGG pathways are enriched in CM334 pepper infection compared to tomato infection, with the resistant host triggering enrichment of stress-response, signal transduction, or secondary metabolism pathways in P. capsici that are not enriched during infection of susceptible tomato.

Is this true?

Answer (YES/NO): YES